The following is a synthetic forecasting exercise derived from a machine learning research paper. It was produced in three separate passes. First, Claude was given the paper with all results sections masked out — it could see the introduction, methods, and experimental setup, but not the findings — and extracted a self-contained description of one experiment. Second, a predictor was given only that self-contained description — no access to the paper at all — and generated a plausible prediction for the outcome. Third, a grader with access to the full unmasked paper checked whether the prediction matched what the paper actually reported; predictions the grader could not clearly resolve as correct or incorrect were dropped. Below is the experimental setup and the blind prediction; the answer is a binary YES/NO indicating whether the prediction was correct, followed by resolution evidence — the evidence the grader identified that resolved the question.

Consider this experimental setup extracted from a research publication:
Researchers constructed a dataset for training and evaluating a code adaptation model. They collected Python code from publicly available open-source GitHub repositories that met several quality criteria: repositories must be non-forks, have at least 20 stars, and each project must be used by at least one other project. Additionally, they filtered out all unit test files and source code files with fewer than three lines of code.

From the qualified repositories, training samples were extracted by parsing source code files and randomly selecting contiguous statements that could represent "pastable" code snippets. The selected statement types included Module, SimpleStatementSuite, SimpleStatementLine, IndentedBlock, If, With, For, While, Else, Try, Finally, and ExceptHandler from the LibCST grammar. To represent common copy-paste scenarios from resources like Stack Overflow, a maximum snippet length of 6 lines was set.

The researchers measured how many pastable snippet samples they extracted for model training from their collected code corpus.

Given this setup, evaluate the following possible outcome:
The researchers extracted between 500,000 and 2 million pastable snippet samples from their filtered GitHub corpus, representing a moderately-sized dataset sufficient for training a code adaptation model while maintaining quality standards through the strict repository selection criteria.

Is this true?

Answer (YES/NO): NO